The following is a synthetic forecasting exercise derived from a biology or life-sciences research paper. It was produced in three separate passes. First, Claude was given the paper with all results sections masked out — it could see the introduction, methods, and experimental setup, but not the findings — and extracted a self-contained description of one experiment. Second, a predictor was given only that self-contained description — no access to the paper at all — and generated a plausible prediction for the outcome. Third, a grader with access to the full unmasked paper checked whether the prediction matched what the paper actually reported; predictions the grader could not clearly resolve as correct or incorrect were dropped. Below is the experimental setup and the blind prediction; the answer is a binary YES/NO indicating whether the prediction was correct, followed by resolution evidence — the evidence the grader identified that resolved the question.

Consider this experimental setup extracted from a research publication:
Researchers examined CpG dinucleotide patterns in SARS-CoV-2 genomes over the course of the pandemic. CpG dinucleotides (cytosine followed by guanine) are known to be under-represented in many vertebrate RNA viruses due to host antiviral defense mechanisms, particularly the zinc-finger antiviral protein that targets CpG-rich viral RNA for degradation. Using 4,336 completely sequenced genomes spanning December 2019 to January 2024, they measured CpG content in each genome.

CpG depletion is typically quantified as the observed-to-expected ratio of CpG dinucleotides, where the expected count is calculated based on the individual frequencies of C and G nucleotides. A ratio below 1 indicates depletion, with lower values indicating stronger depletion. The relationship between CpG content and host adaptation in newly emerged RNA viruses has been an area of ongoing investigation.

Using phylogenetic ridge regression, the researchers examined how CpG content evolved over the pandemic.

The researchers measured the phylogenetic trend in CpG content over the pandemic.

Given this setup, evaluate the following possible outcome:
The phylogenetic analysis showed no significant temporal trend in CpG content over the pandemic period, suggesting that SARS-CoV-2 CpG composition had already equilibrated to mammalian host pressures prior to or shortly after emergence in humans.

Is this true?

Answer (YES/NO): NO